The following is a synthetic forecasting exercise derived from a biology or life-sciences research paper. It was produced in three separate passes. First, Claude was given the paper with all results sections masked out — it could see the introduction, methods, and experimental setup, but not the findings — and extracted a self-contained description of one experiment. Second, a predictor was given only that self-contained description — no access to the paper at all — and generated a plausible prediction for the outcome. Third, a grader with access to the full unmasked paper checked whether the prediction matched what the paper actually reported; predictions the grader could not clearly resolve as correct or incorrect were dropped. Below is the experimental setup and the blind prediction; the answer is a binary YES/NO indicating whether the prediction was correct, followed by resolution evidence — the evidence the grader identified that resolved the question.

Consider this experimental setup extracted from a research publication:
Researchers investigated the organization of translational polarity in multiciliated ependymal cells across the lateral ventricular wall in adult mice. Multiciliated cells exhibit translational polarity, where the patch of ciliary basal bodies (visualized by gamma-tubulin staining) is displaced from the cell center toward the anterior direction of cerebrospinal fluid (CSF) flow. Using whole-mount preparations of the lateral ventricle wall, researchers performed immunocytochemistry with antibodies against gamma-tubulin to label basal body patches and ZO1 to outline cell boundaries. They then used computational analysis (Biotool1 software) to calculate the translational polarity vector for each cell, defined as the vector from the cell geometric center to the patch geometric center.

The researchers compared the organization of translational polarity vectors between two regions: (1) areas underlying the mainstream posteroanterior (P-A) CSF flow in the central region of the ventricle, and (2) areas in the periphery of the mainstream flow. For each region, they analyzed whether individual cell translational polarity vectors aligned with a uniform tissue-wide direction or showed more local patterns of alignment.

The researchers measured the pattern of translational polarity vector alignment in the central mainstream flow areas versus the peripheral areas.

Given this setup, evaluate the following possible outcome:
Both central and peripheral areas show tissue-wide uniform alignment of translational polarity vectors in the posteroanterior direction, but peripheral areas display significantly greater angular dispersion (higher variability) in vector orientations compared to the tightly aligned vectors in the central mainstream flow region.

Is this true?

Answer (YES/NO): NO